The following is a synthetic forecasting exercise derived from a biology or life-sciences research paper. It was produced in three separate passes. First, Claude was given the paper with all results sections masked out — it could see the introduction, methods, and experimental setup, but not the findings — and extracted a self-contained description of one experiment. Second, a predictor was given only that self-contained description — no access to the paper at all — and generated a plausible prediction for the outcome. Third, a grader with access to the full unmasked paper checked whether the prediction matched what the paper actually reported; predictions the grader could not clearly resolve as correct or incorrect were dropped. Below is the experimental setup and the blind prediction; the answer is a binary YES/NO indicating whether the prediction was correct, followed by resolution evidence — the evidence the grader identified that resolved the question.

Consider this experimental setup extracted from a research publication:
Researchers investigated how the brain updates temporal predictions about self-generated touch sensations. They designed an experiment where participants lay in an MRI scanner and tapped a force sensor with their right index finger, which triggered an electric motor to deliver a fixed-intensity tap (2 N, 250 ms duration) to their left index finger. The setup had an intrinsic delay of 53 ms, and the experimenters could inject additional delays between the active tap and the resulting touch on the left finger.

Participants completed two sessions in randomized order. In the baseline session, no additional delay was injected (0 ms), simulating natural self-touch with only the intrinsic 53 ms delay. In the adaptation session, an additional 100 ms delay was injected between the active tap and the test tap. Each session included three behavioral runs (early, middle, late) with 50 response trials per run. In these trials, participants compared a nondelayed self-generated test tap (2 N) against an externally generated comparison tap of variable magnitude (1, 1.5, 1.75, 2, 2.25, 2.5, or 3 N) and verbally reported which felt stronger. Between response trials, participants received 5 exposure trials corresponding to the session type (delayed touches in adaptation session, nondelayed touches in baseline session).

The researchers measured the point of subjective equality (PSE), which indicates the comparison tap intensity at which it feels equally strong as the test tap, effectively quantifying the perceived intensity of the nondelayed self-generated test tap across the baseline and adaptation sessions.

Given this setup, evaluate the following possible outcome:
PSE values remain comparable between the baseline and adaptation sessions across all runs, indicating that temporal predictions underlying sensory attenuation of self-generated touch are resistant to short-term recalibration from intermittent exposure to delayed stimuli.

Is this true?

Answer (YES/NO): NO